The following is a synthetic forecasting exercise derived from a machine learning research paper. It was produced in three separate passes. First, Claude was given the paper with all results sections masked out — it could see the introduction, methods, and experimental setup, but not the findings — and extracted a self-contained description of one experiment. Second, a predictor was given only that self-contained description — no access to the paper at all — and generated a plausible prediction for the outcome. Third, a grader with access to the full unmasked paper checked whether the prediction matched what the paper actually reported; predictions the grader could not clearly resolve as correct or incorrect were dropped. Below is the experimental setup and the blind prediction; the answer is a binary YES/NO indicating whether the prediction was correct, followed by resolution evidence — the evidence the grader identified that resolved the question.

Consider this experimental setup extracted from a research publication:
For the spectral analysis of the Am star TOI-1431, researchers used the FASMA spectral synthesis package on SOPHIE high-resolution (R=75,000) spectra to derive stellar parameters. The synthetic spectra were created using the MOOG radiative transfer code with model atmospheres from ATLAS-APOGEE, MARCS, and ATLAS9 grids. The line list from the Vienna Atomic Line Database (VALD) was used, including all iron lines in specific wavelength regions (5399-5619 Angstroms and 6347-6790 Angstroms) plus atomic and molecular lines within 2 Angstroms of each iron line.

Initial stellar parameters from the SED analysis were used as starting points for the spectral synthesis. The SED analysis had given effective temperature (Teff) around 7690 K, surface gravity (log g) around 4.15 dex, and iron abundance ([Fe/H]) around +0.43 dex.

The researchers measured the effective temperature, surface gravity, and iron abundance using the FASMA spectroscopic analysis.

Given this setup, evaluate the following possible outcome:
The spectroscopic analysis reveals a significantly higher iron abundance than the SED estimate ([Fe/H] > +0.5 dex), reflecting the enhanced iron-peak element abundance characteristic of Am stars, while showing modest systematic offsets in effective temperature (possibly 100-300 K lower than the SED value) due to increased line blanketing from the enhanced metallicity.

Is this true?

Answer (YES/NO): NO